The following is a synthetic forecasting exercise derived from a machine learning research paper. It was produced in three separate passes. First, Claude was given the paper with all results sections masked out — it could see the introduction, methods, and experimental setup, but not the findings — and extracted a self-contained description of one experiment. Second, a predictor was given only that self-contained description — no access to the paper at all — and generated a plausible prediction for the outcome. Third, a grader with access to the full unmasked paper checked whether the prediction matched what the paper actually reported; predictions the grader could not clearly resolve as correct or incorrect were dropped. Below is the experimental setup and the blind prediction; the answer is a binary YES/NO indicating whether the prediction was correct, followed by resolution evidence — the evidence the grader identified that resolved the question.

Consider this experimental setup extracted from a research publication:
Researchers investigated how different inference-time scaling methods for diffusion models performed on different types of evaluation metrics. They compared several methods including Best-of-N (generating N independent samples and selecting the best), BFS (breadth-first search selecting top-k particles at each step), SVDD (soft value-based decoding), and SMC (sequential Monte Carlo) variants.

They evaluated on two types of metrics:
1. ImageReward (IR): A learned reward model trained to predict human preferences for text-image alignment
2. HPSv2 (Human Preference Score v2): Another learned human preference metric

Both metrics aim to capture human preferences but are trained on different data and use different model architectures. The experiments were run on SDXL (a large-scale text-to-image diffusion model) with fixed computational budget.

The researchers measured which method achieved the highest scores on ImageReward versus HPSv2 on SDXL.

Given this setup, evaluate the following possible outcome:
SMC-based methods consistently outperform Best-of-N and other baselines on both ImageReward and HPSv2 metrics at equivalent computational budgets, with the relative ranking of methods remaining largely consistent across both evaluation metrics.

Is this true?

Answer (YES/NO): NO